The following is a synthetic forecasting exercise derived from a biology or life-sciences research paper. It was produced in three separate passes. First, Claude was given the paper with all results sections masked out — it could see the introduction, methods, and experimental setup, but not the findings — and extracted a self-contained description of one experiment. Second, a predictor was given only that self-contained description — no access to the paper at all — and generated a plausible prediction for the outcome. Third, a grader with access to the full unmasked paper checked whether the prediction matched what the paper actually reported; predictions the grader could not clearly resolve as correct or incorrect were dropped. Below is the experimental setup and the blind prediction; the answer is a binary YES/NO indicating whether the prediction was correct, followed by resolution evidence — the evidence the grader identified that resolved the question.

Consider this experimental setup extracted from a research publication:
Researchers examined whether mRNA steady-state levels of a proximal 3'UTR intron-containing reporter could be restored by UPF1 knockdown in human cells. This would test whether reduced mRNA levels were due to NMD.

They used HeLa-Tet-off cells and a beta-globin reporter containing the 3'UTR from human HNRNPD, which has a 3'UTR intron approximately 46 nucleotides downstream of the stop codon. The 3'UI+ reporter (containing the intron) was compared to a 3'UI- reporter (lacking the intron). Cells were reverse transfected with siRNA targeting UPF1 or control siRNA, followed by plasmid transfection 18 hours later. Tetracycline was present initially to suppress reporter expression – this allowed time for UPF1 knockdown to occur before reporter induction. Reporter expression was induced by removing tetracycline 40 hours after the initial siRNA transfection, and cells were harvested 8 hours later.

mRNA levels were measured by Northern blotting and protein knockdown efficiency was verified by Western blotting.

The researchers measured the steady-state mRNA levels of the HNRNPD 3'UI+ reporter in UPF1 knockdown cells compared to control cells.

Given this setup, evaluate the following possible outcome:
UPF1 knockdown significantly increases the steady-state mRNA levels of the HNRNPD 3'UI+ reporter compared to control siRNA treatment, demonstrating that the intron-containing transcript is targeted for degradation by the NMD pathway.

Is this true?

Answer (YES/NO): YES